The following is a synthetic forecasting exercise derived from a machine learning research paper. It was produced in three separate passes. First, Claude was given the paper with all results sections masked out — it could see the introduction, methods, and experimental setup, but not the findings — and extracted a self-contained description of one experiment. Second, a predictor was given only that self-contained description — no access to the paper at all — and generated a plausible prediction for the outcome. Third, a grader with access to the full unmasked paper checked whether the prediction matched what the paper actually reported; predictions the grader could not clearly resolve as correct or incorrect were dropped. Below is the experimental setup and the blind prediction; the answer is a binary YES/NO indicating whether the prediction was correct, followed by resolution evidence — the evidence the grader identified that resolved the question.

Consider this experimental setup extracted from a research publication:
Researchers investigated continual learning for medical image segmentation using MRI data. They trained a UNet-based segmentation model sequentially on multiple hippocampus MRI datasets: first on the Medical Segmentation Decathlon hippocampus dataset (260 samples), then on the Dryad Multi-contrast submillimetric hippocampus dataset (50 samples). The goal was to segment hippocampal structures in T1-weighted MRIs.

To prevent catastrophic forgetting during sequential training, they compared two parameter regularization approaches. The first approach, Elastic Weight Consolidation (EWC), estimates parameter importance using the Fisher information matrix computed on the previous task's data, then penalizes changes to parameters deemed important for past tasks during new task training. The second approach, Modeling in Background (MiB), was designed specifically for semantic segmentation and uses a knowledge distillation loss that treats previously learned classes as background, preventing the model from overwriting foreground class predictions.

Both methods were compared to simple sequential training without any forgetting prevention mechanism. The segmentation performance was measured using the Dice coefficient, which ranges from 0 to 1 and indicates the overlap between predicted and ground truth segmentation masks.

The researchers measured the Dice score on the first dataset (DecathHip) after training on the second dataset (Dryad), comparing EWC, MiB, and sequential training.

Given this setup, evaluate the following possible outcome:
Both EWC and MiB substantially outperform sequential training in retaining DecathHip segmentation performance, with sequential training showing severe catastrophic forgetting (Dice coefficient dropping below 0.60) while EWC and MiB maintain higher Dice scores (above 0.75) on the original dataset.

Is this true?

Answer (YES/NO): NO